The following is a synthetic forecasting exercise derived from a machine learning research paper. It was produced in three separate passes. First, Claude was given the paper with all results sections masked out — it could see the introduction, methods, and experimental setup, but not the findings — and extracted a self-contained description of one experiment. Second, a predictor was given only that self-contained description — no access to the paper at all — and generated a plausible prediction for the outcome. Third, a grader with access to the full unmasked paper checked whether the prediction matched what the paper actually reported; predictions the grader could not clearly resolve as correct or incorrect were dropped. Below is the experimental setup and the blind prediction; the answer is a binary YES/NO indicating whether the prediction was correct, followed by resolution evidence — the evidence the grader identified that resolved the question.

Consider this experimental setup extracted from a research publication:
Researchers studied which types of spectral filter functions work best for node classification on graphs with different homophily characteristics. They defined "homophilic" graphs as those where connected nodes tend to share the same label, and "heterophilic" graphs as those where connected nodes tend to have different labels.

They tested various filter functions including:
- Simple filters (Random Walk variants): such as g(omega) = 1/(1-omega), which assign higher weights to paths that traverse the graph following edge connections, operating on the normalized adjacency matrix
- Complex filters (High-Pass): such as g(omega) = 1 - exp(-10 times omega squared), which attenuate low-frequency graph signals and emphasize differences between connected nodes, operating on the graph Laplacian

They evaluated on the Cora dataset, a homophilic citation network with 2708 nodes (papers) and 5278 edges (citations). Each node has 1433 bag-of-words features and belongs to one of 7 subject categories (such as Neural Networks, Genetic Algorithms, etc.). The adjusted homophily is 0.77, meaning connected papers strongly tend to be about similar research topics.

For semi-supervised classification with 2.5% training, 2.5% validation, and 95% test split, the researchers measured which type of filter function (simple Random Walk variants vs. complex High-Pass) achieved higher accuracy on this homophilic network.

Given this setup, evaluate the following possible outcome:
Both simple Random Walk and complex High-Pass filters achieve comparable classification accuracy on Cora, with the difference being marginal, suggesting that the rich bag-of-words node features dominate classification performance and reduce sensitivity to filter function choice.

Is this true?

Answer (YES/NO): NO